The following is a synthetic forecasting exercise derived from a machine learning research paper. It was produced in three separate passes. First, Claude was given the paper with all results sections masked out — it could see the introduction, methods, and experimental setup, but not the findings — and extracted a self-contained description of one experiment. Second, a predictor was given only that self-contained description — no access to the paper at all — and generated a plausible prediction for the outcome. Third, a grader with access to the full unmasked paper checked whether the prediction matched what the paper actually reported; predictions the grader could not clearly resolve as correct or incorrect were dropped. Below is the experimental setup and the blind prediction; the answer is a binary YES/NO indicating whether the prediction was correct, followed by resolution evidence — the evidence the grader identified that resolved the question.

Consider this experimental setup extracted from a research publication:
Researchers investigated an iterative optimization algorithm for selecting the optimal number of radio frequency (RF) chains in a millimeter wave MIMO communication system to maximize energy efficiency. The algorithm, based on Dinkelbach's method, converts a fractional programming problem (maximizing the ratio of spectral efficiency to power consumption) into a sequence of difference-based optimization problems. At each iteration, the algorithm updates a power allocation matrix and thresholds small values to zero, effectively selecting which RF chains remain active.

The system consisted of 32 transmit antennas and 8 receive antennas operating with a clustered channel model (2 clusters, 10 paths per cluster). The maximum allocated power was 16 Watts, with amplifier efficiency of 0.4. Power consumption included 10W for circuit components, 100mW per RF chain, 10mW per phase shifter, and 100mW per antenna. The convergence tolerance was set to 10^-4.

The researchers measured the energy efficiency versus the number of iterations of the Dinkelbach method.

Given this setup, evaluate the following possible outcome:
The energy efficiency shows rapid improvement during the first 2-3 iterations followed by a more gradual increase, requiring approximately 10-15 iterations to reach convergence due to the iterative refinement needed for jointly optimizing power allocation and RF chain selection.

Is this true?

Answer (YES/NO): NO